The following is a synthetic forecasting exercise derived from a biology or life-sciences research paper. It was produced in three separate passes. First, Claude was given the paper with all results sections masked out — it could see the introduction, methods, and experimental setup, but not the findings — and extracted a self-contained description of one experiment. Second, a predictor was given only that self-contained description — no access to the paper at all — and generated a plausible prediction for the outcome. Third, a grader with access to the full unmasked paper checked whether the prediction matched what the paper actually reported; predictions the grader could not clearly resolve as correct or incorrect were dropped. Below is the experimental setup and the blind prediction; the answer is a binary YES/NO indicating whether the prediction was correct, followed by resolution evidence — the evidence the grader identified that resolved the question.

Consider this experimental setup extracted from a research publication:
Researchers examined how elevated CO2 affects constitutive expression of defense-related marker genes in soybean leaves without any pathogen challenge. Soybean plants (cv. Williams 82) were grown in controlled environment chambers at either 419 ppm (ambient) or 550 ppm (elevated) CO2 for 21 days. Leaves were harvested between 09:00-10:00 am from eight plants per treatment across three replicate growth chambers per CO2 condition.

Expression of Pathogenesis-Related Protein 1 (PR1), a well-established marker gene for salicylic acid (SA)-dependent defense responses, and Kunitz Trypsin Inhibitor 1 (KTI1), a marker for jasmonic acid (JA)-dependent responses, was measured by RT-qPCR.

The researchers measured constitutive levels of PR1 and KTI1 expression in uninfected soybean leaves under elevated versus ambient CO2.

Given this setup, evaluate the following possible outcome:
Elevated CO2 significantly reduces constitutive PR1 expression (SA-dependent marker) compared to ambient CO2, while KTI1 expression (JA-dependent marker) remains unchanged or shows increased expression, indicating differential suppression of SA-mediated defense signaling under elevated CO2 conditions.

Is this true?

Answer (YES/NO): NO